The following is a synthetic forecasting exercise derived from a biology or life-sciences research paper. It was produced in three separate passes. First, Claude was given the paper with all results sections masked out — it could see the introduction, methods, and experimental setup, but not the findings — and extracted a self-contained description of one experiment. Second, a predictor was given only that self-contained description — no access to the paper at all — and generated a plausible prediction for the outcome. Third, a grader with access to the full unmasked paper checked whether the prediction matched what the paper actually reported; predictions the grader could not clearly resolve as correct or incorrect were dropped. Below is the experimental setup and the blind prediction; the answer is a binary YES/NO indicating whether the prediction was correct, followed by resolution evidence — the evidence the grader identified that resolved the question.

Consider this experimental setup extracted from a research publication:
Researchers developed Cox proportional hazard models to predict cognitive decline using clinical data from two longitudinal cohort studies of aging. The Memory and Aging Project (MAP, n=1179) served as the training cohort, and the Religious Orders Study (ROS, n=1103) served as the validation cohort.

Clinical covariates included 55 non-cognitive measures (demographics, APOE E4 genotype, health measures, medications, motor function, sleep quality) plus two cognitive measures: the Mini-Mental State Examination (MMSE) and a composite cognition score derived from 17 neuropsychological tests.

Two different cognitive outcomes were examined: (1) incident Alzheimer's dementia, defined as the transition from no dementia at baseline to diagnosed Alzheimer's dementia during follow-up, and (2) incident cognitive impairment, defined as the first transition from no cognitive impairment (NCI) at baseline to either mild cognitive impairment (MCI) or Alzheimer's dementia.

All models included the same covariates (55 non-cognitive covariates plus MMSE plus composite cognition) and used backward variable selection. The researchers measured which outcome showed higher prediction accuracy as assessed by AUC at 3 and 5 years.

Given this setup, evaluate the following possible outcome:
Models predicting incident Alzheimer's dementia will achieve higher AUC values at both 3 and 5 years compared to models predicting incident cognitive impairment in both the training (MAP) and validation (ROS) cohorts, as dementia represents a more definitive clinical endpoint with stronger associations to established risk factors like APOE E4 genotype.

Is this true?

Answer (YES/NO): YES